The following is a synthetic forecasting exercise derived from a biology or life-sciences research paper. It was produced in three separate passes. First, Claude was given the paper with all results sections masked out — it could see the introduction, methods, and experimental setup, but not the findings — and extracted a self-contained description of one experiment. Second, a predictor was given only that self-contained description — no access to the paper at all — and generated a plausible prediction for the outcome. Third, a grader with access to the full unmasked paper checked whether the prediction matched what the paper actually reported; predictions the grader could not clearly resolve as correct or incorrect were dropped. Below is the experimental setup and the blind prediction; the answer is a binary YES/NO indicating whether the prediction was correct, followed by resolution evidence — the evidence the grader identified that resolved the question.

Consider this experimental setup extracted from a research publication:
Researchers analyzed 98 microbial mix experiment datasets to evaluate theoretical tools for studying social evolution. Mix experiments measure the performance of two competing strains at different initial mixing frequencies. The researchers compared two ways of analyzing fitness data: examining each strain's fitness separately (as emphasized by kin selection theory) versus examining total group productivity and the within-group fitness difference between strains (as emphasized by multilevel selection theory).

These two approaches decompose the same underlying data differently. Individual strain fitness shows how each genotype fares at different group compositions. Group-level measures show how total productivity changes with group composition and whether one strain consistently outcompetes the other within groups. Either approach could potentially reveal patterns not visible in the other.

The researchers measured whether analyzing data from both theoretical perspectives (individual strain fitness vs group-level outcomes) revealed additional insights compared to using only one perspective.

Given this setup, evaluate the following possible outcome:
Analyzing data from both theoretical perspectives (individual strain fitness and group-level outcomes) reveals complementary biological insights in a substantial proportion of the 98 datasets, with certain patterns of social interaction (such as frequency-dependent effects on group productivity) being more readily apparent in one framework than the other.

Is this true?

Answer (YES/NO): YES